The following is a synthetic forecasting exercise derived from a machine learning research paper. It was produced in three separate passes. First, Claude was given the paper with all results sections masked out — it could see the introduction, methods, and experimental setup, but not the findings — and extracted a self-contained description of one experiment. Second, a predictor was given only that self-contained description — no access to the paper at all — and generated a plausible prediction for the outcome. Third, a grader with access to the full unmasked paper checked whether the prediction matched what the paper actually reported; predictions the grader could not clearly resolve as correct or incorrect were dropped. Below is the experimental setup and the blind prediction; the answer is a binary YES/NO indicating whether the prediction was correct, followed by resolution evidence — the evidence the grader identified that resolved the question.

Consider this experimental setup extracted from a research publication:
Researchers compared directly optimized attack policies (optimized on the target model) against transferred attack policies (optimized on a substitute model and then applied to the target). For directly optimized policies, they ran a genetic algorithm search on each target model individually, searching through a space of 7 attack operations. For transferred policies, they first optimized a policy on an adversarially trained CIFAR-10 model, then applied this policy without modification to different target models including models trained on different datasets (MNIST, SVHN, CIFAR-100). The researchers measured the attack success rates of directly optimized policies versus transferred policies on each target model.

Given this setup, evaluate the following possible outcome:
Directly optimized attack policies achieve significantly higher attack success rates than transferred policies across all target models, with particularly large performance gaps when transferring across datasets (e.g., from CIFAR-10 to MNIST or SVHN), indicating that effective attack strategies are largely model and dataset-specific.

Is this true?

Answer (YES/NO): NO